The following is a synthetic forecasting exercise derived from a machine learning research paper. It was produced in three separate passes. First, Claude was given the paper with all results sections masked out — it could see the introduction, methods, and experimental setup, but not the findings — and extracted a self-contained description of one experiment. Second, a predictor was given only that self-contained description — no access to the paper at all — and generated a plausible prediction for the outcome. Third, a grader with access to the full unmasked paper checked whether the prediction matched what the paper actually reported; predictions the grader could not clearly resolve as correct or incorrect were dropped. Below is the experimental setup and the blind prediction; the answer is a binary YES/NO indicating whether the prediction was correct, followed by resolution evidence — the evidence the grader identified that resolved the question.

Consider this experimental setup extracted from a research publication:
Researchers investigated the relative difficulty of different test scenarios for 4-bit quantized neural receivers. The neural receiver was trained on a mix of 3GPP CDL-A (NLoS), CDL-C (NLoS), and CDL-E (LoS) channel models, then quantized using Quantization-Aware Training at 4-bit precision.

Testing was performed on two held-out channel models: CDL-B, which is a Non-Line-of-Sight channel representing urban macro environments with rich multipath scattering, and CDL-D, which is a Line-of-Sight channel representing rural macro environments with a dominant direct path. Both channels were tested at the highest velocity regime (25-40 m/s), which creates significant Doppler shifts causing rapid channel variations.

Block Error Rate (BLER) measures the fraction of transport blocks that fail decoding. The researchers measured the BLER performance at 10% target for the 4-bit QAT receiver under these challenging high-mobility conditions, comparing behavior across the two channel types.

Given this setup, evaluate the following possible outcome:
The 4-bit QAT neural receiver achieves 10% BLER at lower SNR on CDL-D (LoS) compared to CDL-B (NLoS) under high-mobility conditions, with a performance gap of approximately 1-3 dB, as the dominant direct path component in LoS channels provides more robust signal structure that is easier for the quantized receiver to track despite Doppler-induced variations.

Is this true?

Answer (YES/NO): NO